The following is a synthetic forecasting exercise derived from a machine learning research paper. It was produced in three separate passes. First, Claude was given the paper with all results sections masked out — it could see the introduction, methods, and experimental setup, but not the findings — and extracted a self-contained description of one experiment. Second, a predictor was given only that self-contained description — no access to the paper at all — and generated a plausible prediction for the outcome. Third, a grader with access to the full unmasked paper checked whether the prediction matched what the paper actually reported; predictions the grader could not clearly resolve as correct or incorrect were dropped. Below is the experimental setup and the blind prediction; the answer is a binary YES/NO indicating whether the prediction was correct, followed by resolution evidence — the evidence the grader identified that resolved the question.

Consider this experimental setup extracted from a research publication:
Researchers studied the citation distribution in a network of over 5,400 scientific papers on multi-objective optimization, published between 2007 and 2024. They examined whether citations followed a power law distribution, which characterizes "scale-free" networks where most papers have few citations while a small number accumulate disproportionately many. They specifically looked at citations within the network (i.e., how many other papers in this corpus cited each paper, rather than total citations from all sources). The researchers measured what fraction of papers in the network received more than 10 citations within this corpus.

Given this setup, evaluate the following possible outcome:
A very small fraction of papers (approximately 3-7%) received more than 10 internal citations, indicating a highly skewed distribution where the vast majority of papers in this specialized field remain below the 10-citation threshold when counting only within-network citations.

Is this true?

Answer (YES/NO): YES